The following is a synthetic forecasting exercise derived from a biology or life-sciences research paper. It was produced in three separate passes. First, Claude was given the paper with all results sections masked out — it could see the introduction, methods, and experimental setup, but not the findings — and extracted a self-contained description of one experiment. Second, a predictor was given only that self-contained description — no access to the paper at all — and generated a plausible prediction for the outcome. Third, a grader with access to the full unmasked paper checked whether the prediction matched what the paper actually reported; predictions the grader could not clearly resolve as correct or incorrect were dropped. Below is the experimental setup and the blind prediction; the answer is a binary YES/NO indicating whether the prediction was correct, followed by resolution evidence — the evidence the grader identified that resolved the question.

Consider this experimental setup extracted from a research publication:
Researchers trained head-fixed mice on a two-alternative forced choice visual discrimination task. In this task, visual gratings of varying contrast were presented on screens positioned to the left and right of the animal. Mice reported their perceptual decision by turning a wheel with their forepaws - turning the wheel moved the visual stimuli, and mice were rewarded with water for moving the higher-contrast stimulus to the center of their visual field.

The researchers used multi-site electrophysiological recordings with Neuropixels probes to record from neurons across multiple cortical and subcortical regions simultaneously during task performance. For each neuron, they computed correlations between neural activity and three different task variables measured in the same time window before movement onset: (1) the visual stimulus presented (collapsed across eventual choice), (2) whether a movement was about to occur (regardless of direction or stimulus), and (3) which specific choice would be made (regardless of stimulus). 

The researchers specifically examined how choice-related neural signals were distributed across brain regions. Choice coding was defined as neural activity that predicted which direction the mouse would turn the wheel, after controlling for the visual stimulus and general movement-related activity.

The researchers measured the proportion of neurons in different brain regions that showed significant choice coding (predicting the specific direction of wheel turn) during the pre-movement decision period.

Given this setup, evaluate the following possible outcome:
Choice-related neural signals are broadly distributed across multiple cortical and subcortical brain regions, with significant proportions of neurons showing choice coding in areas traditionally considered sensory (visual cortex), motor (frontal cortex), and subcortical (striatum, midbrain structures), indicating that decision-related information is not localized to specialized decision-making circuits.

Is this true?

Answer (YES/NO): NO